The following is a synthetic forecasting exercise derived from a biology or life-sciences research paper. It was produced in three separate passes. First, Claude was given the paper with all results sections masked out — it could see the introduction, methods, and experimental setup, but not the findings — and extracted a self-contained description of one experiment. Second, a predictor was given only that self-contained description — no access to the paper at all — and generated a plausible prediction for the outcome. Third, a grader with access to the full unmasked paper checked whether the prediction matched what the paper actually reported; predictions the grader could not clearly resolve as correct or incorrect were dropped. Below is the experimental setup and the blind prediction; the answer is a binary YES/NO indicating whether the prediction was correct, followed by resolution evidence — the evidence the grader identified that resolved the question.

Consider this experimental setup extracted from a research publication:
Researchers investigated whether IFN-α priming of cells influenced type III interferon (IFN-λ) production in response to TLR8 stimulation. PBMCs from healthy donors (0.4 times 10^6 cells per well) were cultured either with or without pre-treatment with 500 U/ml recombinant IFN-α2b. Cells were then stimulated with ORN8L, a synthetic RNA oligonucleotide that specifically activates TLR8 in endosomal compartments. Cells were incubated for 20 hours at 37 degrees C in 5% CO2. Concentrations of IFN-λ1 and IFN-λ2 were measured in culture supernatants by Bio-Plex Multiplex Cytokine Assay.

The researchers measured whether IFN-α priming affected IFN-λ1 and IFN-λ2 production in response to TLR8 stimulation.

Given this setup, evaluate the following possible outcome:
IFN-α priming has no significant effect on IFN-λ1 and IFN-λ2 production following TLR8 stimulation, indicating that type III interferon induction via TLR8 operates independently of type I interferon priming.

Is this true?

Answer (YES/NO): NO